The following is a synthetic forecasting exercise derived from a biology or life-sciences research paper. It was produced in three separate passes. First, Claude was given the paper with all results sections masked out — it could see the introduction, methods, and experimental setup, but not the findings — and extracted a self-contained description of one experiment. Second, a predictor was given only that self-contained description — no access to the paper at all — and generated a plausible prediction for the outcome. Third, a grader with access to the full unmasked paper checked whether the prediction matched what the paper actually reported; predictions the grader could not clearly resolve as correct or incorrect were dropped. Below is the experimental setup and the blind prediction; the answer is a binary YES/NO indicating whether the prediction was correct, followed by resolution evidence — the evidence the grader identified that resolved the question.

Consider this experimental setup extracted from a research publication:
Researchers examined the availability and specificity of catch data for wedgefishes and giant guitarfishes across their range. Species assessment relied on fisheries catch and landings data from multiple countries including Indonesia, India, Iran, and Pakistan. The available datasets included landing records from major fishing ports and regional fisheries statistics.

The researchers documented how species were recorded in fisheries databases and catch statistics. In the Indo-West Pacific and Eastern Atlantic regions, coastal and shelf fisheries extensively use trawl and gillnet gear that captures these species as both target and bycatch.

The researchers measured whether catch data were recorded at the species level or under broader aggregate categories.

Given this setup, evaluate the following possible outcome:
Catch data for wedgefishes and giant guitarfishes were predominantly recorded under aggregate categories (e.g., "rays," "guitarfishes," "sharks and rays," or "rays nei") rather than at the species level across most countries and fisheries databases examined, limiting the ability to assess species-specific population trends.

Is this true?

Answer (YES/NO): YES